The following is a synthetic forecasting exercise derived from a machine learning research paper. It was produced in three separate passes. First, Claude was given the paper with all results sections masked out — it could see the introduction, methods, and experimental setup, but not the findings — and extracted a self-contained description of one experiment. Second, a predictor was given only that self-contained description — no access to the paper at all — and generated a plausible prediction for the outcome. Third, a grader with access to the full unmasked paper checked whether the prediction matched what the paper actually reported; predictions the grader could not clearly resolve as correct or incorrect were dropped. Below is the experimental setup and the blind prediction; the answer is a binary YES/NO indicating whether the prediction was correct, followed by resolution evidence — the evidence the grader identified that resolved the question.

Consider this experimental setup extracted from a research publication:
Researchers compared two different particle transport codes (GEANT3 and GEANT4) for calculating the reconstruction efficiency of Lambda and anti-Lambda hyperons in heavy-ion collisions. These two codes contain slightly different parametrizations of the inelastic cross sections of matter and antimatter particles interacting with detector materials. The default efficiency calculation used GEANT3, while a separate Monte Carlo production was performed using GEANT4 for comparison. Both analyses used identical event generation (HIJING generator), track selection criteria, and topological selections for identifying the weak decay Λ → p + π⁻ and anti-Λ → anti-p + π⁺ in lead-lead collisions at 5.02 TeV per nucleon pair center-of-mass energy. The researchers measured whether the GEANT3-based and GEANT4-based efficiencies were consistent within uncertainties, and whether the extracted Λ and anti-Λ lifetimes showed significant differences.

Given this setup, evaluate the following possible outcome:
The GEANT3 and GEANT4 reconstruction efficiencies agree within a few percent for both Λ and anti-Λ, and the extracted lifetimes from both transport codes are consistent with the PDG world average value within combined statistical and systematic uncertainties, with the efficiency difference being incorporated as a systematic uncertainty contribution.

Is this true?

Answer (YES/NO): NO